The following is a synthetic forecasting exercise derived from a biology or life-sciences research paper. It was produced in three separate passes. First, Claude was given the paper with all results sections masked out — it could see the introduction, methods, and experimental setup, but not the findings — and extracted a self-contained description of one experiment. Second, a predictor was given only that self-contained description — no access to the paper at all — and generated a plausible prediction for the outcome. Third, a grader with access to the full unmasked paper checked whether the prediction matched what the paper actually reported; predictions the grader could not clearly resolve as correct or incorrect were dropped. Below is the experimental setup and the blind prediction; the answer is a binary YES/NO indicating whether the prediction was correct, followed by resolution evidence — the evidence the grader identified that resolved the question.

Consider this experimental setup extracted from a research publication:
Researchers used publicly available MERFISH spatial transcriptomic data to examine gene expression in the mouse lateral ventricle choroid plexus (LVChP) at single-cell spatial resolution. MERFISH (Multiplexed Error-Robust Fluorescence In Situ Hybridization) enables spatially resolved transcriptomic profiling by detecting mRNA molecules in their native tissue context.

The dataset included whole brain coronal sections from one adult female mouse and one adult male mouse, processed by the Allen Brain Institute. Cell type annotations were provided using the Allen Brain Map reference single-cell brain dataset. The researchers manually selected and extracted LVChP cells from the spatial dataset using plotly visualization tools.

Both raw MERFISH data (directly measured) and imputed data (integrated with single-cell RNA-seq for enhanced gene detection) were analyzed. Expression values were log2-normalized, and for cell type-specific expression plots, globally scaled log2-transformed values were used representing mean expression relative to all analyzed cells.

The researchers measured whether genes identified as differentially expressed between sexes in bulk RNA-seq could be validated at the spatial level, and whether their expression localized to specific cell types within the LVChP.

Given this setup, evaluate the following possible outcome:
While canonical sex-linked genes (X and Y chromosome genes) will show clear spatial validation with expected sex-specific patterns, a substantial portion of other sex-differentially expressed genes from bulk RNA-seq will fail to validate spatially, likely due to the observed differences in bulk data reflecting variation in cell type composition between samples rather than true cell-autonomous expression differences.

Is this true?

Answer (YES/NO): NO